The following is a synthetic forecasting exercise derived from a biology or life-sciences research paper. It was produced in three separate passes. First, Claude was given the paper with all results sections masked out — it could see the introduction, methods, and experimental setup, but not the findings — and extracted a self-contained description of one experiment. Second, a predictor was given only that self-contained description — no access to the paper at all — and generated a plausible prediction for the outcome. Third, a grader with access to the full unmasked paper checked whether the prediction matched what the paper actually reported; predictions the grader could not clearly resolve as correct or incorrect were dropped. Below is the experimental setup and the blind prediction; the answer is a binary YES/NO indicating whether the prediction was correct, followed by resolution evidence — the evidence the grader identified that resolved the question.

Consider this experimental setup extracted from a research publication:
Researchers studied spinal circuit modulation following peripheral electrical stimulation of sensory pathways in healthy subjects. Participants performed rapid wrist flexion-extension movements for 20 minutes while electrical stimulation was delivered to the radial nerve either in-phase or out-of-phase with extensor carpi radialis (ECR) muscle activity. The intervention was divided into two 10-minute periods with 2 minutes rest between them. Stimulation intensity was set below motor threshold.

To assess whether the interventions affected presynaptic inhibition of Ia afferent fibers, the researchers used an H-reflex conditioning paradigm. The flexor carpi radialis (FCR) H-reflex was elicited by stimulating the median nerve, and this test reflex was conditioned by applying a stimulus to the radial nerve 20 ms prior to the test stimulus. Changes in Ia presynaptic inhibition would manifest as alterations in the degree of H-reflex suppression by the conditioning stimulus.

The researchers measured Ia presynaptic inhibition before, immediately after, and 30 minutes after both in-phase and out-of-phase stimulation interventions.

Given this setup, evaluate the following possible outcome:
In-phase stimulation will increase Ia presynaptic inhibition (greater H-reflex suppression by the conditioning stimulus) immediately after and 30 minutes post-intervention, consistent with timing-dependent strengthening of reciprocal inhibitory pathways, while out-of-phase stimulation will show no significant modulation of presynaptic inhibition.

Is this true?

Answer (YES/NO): NO